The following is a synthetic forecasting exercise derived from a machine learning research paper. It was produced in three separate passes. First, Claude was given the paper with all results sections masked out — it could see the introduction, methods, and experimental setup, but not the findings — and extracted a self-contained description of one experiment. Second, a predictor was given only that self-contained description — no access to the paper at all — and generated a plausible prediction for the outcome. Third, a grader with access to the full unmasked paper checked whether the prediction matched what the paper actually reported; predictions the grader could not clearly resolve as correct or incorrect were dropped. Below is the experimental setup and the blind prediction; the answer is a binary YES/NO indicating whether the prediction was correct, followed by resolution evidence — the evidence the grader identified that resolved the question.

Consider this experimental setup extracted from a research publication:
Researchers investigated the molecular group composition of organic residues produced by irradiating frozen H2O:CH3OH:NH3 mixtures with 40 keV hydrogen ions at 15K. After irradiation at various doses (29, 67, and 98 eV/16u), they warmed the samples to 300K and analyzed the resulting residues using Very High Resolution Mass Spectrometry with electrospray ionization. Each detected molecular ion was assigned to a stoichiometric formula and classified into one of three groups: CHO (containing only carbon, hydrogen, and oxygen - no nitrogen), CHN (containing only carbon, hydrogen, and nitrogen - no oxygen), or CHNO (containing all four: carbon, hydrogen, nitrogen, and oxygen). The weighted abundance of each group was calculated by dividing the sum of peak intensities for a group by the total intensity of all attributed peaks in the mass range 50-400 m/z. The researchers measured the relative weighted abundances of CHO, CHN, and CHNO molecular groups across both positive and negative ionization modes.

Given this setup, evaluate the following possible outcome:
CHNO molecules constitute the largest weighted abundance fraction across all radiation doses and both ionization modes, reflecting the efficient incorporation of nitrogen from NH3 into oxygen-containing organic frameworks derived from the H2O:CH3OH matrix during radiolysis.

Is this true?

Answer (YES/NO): YES